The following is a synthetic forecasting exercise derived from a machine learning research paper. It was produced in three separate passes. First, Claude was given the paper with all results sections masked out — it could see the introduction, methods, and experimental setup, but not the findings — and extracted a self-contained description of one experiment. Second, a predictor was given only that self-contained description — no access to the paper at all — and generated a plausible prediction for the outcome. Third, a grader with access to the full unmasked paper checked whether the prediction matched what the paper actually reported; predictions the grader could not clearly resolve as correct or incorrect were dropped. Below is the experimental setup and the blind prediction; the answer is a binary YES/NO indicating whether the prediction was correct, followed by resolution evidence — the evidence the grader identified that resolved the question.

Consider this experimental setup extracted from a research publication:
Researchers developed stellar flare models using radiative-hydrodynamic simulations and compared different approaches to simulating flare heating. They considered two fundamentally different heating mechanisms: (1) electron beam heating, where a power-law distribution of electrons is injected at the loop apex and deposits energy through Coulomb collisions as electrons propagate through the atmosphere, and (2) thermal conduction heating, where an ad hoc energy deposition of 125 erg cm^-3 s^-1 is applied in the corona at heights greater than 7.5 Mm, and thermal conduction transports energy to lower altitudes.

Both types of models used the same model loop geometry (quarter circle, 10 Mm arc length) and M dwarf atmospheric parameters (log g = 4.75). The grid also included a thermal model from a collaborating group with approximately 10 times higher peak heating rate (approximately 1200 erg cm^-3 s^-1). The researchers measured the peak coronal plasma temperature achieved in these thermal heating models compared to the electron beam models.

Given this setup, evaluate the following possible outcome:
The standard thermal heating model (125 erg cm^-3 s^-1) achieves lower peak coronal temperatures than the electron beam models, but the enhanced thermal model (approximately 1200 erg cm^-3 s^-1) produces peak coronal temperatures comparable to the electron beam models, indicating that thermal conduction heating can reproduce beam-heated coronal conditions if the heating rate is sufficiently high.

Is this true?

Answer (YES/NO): NO